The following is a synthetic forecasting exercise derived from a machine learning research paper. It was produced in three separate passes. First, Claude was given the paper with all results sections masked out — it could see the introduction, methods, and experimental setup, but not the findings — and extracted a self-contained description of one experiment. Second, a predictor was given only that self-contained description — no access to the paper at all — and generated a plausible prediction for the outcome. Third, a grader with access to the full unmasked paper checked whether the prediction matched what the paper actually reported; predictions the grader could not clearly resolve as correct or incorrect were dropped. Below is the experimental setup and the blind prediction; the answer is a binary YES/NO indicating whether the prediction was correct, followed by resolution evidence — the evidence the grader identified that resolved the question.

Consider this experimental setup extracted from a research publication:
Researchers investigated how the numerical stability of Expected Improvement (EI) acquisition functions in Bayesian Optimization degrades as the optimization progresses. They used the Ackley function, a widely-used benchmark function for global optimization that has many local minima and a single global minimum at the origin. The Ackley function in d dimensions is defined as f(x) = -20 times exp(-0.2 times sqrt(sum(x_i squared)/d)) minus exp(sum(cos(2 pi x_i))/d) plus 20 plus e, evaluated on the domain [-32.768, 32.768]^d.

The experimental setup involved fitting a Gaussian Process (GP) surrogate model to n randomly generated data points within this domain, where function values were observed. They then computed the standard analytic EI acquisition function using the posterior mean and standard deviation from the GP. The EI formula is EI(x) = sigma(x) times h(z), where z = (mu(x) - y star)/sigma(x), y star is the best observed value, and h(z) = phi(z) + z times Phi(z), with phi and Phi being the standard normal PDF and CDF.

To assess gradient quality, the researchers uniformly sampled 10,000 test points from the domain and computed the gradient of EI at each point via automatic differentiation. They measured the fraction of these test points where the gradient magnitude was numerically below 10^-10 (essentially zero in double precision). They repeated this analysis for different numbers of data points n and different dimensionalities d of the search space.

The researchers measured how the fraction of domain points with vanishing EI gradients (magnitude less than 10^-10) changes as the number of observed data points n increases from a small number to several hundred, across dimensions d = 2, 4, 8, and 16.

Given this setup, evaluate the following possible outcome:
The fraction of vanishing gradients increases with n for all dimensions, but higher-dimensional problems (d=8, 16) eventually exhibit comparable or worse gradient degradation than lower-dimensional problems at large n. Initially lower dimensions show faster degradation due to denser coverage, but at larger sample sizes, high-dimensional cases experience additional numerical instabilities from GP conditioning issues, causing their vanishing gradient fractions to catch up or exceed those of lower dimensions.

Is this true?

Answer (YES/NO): NO